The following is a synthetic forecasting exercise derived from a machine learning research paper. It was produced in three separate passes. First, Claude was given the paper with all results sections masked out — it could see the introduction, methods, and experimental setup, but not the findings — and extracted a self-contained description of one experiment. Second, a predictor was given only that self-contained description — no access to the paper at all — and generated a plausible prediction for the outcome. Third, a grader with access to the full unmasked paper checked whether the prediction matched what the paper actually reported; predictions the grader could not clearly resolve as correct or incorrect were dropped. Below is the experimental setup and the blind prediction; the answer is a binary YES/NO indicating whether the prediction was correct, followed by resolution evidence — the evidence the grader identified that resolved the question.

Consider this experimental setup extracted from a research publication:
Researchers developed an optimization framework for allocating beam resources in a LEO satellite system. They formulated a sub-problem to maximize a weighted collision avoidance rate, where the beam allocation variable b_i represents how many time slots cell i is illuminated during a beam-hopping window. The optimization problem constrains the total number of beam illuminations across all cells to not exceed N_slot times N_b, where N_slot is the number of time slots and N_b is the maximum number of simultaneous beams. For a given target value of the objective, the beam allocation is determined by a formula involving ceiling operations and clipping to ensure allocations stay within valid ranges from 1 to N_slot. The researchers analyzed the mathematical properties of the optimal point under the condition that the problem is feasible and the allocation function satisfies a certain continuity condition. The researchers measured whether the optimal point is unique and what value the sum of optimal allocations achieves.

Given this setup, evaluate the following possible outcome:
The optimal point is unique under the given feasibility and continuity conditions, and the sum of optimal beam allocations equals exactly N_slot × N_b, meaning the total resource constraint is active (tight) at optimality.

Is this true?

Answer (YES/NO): YES